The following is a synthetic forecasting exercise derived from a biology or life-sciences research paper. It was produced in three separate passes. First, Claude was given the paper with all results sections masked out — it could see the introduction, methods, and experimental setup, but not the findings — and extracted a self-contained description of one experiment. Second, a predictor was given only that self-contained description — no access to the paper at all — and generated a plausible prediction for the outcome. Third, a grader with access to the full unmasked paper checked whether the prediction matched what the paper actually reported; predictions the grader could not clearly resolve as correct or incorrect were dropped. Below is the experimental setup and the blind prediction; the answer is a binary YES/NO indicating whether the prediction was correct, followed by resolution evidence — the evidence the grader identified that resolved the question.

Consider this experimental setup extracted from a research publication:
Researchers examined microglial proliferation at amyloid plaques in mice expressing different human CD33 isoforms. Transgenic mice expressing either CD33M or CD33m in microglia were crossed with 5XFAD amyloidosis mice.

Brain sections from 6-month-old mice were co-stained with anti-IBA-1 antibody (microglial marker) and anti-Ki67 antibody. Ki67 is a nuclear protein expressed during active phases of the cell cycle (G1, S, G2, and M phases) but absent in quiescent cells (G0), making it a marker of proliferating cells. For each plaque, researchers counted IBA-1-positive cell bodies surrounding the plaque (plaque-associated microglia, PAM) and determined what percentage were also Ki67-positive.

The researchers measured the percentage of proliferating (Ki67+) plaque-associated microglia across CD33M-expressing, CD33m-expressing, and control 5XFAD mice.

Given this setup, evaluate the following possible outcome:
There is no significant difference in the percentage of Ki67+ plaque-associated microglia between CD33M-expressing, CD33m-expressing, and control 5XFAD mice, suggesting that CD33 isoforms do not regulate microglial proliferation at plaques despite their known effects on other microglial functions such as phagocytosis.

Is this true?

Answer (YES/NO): NO